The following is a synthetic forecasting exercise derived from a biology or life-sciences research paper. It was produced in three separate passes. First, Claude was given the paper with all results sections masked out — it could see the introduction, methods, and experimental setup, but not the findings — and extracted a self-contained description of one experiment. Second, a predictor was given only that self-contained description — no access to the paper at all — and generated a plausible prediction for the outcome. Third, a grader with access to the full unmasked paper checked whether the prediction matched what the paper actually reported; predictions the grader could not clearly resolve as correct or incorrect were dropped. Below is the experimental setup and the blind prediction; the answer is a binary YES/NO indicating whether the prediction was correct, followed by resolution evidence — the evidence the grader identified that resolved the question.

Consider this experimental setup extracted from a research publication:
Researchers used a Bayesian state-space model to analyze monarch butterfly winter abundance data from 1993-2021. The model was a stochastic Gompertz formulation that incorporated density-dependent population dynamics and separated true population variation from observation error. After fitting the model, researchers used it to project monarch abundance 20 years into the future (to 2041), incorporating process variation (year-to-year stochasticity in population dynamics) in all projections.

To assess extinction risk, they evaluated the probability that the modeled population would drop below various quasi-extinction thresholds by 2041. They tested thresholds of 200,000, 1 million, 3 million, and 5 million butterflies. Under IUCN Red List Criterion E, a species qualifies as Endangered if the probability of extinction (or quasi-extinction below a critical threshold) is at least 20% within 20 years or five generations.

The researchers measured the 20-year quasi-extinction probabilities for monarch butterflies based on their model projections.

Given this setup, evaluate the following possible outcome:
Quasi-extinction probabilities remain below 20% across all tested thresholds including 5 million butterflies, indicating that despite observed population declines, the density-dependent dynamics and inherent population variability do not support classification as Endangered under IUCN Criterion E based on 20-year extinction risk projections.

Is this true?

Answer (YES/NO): YES